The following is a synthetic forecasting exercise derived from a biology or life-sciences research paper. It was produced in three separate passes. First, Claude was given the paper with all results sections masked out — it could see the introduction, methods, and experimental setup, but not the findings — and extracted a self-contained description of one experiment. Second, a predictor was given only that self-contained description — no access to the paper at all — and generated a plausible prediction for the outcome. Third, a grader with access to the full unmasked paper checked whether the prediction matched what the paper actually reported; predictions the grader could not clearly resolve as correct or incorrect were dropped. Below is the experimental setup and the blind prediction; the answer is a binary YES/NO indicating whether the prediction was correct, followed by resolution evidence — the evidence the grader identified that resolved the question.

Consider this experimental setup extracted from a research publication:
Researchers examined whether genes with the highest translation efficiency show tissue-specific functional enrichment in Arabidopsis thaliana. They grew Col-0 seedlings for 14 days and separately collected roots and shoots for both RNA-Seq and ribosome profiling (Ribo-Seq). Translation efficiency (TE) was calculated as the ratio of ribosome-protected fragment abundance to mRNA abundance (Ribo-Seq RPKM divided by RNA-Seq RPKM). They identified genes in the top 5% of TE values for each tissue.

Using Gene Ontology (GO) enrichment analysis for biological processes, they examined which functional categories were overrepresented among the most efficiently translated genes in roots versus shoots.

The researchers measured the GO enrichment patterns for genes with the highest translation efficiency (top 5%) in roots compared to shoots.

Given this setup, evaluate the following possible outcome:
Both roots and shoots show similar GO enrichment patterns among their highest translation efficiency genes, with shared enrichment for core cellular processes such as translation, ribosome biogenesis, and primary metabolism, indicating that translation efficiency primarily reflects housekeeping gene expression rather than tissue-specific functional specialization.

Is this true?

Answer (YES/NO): NO